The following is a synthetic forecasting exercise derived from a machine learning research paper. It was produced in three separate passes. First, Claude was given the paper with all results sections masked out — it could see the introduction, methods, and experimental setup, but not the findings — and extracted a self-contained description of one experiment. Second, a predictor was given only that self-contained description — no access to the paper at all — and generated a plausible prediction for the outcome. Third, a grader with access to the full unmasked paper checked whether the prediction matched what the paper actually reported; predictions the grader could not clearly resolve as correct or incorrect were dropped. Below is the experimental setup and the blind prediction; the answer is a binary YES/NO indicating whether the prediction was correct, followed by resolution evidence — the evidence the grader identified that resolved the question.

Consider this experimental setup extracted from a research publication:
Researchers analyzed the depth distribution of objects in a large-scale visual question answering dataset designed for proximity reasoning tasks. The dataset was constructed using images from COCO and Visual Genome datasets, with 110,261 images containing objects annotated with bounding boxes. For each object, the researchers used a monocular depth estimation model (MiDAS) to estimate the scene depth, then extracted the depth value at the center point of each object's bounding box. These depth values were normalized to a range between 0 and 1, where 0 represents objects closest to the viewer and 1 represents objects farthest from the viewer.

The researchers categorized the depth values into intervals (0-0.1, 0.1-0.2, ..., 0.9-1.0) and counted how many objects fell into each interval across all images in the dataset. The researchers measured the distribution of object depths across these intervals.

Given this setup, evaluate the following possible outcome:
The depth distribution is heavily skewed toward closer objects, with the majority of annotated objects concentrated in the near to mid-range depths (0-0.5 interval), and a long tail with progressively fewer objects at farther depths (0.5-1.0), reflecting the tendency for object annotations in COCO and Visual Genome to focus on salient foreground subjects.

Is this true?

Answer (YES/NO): NO